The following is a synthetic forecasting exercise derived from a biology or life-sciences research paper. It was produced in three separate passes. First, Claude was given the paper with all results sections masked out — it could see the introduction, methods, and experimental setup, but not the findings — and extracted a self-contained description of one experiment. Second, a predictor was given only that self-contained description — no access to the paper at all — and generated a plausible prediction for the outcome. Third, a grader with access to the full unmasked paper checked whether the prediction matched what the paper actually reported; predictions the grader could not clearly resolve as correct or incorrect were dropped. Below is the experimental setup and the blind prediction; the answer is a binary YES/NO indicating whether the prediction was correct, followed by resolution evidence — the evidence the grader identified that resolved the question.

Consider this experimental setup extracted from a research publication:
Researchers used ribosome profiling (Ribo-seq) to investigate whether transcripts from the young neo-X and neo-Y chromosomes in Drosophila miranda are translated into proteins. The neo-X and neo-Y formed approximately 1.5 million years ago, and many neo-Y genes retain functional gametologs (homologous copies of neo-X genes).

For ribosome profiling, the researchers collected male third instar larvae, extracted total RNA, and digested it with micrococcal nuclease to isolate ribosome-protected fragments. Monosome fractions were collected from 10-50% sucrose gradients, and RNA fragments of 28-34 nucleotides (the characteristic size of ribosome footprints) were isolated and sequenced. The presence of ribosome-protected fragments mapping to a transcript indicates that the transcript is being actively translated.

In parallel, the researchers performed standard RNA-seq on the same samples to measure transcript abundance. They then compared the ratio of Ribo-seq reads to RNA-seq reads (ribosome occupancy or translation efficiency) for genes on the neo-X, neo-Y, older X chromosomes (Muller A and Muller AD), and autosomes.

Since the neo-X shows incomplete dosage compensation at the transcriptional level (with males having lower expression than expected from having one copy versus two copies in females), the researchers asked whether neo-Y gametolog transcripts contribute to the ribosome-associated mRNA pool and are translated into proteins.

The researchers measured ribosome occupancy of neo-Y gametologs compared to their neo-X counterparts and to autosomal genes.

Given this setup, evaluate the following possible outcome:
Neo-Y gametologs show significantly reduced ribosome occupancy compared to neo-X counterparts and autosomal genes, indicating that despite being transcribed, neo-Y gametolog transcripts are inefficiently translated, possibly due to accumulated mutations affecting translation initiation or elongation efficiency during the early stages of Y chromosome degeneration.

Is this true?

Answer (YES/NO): NO